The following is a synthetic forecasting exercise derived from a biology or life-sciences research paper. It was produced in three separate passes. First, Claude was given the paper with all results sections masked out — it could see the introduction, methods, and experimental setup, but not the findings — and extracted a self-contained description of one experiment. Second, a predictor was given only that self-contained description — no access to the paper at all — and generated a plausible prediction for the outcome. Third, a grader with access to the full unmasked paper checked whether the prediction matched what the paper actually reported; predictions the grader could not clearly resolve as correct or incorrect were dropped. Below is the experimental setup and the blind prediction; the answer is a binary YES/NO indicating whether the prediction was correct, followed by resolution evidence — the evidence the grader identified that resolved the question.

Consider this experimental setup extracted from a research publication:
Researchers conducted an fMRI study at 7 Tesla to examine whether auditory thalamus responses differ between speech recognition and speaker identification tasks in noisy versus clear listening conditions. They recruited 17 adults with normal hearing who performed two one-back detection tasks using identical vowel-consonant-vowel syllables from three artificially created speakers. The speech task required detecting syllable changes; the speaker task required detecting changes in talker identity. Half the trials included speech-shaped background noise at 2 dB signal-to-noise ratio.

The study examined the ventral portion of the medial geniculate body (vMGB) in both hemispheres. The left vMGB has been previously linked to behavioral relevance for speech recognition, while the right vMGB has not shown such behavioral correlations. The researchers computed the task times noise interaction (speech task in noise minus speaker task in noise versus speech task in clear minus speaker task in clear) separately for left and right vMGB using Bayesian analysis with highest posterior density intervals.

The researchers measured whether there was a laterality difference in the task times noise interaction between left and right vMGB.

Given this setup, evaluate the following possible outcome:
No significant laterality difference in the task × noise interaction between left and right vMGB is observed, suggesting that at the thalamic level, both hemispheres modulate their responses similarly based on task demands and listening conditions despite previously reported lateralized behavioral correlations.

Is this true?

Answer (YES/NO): NO